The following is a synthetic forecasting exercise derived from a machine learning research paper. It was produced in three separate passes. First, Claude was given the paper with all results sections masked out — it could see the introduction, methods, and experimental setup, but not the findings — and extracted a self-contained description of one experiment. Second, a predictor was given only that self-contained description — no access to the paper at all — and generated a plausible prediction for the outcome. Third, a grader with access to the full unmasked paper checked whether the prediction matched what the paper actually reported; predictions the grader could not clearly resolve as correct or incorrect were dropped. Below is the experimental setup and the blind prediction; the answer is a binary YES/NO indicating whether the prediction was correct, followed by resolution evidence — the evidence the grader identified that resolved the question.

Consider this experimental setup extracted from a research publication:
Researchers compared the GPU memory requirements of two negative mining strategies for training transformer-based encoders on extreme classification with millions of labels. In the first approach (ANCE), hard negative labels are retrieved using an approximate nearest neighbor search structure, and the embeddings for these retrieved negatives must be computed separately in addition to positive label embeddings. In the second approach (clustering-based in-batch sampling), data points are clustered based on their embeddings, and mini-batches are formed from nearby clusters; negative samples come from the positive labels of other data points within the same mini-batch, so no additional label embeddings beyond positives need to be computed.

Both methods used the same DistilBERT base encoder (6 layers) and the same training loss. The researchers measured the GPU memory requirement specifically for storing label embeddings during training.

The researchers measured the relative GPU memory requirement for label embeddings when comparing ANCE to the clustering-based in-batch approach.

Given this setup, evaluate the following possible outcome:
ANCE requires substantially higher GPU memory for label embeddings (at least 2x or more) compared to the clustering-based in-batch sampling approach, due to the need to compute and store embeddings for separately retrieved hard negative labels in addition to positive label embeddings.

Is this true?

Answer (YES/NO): YES